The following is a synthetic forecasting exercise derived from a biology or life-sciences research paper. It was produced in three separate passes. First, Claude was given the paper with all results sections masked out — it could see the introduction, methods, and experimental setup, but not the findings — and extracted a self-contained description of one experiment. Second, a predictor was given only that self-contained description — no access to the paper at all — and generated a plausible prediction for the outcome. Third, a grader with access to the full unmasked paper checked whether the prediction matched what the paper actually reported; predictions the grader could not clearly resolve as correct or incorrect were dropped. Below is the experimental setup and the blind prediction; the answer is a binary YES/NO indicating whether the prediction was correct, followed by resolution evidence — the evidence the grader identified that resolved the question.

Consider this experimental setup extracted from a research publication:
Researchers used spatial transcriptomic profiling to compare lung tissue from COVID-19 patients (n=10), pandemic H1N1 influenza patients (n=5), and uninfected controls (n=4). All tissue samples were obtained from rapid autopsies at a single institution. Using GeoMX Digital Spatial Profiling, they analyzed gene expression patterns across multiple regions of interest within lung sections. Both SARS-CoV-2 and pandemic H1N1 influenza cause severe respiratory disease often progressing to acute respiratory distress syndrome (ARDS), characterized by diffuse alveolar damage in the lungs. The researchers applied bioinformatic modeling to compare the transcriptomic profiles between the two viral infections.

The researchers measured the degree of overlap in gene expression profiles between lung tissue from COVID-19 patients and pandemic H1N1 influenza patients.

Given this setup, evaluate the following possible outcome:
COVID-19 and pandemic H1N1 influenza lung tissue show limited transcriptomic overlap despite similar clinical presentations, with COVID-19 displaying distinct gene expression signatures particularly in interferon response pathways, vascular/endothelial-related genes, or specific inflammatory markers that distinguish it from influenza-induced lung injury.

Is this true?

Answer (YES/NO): NO